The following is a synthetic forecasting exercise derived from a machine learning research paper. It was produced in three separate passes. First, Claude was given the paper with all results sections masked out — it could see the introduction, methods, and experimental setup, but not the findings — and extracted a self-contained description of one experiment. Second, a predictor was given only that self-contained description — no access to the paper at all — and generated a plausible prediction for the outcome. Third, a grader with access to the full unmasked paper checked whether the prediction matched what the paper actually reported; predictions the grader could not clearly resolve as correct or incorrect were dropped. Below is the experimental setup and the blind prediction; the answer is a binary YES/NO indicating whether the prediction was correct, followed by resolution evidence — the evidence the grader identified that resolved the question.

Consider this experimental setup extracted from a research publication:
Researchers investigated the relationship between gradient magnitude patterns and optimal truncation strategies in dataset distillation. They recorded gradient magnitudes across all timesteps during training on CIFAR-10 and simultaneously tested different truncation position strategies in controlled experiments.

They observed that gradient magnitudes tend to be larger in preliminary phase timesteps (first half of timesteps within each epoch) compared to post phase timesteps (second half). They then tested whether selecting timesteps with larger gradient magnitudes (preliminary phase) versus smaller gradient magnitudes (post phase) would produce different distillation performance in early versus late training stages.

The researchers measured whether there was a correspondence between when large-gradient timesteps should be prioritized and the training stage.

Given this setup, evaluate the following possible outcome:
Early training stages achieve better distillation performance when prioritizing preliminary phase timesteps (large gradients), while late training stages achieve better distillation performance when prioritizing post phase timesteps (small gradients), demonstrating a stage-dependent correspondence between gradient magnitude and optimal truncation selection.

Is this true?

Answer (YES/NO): YES